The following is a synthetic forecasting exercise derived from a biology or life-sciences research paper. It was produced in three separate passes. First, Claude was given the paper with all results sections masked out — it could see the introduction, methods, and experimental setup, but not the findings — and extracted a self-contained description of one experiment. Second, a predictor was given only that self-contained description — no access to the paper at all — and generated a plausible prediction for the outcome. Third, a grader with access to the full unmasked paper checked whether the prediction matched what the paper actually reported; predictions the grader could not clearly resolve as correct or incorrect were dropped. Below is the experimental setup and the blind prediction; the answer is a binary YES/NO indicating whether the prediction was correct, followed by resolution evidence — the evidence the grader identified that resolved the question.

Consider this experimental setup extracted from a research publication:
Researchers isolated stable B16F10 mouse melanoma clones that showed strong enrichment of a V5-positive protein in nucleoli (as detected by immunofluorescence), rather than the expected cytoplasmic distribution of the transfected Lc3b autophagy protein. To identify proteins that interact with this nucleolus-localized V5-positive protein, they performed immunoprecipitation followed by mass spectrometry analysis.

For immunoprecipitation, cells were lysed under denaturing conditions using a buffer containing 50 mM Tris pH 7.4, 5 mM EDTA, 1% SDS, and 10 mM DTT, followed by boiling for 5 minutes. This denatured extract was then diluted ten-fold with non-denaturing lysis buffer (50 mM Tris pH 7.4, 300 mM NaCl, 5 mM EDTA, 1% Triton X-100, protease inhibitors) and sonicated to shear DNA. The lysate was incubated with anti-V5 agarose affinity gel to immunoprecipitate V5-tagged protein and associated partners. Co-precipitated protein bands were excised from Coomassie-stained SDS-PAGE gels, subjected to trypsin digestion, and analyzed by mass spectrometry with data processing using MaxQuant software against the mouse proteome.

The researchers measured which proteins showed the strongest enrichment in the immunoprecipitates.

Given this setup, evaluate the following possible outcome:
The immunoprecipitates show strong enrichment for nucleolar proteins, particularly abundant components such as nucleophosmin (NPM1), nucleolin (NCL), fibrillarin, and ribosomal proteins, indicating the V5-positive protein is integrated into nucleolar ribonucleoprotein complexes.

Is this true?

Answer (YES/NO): NO